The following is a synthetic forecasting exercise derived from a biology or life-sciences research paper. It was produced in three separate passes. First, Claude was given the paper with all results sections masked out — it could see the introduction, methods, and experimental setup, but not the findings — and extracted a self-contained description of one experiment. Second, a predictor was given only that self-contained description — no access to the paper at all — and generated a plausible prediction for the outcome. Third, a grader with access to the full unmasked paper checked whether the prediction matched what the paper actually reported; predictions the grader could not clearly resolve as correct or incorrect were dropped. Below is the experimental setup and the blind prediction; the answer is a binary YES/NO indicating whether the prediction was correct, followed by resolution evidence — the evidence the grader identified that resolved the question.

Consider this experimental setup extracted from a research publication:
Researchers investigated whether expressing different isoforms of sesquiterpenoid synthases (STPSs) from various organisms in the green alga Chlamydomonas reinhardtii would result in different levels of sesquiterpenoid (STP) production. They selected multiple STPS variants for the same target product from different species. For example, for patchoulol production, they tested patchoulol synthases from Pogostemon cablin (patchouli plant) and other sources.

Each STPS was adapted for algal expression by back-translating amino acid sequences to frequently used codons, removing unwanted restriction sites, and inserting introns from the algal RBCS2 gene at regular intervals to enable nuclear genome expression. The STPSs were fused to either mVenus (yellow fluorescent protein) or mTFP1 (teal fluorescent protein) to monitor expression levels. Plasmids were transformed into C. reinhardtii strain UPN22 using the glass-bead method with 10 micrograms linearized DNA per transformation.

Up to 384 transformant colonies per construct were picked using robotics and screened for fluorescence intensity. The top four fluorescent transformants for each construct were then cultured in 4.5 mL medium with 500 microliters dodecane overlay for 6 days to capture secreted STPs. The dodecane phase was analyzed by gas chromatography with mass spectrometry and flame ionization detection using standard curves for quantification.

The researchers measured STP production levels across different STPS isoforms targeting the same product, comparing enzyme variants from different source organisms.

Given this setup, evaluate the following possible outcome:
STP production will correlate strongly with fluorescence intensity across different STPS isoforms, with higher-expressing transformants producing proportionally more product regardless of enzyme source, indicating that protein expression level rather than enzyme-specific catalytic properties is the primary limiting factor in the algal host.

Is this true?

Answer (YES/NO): NO